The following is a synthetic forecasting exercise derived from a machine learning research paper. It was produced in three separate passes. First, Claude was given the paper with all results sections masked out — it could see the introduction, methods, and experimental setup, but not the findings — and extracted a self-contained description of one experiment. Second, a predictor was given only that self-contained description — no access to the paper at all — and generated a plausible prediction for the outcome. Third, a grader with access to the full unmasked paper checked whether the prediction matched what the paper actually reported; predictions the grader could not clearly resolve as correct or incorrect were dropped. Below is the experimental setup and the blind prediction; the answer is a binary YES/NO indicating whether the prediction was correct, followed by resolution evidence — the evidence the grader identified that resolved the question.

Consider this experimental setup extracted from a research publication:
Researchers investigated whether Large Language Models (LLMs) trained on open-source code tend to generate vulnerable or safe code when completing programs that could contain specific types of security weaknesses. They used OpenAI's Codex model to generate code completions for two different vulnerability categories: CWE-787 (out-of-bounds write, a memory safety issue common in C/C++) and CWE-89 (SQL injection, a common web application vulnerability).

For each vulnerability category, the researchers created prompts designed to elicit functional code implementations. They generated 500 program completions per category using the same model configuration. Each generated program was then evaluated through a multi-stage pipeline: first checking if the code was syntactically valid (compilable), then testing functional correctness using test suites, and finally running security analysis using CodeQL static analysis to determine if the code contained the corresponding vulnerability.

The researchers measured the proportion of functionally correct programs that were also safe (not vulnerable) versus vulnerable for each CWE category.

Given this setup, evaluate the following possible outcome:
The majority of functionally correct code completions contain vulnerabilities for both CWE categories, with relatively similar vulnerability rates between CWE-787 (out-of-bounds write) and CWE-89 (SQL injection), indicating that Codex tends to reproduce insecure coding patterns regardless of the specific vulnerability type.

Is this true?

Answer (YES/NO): NO